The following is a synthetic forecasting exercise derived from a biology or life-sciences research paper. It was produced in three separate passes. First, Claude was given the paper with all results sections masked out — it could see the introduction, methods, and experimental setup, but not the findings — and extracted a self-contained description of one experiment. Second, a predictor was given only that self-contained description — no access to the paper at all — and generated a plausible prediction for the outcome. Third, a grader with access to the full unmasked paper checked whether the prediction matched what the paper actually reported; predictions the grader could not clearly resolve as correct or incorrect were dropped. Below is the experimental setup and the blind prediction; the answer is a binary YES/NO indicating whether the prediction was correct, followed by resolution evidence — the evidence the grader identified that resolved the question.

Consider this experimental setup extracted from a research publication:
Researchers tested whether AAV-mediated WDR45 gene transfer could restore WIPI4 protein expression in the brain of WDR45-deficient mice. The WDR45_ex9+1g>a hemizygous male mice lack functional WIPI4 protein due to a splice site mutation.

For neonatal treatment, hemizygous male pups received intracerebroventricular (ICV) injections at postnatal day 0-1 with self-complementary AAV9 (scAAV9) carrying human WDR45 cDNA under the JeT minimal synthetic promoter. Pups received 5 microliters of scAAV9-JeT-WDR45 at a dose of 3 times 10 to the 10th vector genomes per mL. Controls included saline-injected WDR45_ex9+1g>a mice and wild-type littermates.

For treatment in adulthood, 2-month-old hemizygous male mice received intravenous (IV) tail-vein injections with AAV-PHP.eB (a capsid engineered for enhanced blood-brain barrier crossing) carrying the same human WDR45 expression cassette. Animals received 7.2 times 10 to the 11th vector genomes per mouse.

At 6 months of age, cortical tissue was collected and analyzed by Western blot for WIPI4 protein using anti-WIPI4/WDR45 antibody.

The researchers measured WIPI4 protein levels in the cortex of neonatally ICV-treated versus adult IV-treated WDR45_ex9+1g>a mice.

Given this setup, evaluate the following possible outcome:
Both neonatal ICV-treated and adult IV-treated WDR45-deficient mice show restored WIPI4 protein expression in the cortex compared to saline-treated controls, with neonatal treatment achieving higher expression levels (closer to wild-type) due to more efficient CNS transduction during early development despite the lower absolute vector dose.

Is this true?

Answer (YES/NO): YES